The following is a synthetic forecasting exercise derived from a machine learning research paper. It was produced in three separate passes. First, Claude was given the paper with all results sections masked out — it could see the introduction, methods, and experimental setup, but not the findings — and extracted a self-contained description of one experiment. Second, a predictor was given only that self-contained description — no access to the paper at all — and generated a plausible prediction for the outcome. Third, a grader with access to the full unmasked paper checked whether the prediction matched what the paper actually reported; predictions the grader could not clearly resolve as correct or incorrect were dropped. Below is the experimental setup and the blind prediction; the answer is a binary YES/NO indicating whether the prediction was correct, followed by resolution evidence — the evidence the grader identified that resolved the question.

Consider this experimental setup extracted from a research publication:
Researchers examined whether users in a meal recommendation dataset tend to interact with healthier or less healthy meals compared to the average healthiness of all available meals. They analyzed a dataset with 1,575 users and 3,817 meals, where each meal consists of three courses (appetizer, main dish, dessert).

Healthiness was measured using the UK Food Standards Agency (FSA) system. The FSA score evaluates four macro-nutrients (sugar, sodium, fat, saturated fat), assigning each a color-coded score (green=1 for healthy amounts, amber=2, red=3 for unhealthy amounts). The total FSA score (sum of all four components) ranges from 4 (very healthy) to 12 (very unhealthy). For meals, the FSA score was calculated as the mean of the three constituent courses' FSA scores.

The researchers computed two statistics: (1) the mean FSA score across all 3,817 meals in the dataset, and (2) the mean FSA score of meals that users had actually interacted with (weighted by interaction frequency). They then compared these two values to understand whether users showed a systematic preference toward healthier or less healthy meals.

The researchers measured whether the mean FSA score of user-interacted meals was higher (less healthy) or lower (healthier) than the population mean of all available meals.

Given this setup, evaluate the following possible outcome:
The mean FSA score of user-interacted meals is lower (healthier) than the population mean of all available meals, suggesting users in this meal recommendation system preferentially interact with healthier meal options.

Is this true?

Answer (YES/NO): NO